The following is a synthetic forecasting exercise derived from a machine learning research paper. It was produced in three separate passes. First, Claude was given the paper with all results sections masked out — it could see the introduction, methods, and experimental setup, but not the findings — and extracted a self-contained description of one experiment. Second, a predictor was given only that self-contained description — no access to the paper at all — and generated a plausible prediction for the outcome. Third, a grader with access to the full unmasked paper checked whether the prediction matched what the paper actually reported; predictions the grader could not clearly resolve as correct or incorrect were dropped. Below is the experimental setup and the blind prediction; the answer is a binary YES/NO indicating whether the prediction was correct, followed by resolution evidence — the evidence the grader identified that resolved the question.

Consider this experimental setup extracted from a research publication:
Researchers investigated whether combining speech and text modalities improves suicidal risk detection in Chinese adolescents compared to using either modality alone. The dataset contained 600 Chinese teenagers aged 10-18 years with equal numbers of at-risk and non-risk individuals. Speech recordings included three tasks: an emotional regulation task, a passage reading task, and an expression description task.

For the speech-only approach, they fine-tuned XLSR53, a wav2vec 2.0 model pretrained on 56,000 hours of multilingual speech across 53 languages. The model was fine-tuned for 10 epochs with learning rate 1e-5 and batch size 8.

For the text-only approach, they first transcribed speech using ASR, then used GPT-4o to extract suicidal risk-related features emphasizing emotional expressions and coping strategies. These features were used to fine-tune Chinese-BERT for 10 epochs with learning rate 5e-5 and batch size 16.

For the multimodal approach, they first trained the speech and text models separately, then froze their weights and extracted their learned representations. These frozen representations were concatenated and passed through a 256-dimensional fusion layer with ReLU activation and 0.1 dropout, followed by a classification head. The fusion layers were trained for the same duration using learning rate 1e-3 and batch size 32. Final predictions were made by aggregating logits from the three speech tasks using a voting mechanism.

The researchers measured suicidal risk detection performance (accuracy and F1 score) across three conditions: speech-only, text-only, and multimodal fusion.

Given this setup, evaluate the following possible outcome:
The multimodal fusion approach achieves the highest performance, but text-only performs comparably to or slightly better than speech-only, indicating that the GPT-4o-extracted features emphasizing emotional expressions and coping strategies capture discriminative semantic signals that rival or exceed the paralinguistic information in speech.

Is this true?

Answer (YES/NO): YES